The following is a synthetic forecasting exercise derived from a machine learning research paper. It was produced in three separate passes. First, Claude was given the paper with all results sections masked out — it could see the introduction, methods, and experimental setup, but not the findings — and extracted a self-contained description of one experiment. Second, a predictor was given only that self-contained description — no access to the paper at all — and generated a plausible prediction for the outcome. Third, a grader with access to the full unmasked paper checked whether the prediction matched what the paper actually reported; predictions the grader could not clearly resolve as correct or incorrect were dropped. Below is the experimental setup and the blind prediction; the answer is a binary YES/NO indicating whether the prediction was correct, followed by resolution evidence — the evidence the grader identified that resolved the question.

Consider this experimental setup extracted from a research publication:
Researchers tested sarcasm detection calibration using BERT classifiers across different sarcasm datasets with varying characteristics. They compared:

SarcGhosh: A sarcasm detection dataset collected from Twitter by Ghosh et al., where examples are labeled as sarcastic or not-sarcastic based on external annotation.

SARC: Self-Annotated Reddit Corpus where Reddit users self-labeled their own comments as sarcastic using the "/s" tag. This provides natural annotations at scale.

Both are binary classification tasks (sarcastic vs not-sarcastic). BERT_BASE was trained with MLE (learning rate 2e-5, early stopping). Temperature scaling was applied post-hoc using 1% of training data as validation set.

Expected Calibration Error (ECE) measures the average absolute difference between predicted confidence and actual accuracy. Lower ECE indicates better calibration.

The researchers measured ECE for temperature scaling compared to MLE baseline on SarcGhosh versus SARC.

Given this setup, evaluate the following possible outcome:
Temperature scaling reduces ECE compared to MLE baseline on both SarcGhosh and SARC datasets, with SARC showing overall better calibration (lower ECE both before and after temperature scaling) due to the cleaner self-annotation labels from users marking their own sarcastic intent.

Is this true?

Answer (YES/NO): YES